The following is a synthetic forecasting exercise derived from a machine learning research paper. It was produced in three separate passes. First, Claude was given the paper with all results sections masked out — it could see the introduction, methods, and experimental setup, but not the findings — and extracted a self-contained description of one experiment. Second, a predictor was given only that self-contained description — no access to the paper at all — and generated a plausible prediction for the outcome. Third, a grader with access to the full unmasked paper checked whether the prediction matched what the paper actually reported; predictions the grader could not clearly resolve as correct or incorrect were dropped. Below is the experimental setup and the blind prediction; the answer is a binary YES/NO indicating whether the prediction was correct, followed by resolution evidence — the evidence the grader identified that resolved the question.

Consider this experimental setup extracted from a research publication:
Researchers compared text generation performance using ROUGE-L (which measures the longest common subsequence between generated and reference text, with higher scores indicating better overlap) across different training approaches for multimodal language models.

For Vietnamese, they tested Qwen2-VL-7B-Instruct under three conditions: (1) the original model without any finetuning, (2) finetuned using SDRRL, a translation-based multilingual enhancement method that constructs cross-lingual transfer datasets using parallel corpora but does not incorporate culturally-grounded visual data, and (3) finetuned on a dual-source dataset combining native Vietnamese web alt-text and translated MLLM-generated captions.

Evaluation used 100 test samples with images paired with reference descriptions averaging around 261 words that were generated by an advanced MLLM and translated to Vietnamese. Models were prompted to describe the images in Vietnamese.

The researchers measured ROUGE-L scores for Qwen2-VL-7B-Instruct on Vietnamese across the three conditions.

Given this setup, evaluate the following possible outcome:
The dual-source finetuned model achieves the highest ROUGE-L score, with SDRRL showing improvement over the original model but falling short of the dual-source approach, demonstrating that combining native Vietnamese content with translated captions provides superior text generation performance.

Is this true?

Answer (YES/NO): NO